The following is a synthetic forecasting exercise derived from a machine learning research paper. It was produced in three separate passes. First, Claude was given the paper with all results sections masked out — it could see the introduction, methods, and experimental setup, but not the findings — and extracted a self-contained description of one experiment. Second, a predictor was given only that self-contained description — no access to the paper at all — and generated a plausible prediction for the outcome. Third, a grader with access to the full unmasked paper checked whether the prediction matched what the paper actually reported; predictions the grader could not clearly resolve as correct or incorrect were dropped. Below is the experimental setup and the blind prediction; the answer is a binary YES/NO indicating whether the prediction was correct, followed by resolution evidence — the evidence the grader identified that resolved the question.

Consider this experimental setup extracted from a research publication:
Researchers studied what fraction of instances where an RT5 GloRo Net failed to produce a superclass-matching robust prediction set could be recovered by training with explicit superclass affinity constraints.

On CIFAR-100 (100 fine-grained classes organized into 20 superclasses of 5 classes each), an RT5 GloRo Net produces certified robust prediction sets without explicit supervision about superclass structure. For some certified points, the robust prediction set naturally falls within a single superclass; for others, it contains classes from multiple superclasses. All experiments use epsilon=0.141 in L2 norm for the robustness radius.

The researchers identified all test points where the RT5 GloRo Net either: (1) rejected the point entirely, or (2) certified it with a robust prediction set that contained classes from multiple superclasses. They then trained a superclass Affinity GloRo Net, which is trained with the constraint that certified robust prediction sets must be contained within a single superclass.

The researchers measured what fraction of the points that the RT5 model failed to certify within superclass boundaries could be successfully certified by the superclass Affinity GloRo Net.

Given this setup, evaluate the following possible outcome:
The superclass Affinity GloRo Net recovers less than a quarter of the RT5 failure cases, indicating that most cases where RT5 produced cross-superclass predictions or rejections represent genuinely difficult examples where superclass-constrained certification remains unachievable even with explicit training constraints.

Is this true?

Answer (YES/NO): NO